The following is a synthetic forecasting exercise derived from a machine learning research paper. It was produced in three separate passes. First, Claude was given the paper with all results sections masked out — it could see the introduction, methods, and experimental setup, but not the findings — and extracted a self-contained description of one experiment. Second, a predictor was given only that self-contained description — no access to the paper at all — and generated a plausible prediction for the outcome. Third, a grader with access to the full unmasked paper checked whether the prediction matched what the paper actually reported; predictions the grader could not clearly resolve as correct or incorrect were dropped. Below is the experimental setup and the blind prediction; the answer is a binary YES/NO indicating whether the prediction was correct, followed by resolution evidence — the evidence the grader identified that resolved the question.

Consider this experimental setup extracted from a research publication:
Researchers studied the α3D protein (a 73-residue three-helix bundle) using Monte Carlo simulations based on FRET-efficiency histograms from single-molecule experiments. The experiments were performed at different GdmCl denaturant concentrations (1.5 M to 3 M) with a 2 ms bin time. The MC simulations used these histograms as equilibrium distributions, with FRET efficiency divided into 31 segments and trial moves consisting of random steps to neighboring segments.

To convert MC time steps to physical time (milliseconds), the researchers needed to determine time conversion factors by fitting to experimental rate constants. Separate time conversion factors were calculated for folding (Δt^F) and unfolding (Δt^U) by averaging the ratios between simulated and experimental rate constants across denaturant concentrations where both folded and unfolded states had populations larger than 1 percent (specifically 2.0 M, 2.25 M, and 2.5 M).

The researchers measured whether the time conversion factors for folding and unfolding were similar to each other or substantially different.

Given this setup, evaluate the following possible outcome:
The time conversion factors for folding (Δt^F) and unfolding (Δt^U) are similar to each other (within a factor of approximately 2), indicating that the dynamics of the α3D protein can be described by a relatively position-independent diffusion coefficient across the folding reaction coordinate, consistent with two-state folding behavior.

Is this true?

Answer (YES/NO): YES